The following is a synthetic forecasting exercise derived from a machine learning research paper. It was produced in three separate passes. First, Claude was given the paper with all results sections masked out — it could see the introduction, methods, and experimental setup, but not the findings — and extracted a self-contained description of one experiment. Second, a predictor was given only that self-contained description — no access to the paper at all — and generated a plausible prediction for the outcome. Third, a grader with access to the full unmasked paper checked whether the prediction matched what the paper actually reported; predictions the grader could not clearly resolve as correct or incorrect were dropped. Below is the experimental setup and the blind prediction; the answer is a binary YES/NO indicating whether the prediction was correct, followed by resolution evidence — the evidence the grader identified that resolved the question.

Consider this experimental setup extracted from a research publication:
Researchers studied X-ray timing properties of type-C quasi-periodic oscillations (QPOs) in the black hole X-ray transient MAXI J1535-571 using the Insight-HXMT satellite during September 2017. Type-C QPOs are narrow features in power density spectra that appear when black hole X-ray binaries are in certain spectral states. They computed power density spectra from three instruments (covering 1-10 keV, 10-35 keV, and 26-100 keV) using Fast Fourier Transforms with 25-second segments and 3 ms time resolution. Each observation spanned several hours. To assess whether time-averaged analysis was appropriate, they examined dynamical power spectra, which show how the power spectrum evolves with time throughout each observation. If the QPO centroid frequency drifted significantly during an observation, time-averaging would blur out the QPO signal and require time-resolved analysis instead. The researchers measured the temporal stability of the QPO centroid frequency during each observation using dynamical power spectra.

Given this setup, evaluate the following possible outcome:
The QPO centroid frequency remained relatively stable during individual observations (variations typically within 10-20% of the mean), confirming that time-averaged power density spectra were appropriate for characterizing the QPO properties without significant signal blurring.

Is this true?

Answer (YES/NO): YES